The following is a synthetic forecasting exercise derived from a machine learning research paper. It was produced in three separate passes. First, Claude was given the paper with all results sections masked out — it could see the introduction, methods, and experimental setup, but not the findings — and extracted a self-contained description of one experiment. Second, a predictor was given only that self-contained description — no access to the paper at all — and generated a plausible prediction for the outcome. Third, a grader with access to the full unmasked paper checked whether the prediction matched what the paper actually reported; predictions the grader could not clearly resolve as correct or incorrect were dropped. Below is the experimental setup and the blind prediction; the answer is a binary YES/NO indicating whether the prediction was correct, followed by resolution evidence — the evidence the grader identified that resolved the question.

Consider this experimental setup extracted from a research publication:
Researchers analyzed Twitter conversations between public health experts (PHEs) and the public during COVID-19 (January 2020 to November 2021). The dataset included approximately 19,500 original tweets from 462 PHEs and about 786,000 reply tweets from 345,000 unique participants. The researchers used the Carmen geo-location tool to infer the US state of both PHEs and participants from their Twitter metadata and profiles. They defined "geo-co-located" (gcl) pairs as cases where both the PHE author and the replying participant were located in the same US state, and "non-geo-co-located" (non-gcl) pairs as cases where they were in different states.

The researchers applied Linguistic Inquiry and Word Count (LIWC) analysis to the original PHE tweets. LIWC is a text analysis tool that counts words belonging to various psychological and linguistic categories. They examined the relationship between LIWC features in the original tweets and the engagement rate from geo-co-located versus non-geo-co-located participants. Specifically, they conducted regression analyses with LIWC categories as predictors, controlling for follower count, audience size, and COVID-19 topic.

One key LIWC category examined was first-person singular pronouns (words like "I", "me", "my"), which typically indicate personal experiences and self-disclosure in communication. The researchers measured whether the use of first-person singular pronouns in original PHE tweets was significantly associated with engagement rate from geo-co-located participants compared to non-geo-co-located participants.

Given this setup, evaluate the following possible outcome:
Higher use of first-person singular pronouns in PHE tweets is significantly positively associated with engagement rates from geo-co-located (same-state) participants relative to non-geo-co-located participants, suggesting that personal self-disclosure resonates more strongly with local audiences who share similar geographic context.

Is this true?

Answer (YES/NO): YES